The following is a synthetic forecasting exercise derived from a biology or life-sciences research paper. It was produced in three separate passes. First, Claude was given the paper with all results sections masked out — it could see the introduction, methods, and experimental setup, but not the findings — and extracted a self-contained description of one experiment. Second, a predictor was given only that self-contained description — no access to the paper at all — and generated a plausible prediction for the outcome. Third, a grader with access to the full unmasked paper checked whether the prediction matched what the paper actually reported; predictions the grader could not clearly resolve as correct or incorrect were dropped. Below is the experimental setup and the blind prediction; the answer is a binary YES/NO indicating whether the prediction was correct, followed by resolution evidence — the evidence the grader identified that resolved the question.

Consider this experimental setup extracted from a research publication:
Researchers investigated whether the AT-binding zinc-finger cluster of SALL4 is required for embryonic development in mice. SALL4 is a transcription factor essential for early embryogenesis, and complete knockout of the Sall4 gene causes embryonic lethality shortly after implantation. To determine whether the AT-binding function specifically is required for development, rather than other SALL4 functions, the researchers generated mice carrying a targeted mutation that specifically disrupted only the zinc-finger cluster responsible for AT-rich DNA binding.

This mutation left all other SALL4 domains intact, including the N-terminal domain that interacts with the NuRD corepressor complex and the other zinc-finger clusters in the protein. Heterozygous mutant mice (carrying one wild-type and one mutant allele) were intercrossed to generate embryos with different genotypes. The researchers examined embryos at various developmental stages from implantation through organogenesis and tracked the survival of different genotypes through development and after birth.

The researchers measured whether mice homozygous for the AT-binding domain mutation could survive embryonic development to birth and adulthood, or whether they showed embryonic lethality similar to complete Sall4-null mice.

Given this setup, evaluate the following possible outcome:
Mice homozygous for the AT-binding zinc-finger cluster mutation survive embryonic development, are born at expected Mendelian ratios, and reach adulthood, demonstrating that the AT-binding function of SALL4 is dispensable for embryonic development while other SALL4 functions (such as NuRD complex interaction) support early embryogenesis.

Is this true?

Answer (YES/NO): NO